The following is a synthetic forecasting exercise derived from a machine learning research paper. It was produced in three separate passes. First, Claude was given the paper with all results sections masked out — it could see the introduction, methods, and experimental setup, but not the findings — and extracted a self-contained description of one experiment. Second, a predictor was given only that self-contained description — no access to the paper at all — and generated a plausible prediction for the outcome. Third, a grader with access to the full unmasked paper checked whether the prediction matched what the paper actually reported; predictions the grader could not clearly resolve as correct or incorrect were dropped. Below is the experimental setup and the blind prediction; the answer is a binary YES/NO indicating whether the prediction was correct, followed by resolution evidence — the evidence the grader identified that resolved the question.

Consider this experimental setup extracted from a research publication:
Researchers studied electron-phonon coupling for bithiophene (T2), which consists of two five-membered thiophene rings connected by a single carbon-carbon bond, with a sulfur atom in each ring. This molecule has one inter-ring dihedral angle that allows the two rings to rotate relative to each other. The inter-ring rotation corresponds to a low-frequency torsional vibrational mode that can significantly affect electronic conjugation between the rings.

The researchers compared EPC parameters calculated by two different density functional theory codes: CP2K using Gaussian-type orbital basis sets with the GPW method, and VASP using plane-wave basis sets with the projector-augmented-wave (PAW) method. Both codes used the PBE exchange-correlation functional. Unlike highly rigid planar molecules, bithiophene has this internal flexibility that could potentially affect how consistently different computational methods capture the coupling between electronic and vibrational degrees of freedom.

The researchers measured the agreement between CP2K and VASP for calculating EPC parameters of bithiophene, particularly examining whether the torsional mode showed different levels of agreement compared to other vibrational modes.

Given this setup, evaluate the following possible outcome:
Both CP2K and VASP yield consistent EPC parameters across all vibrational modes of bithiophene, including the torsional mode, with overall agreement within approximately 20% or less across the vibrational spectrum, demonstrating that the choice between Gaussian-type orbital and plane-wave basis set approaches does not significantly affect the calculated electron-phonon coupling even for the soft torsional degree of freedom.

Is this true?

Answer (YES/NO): NO